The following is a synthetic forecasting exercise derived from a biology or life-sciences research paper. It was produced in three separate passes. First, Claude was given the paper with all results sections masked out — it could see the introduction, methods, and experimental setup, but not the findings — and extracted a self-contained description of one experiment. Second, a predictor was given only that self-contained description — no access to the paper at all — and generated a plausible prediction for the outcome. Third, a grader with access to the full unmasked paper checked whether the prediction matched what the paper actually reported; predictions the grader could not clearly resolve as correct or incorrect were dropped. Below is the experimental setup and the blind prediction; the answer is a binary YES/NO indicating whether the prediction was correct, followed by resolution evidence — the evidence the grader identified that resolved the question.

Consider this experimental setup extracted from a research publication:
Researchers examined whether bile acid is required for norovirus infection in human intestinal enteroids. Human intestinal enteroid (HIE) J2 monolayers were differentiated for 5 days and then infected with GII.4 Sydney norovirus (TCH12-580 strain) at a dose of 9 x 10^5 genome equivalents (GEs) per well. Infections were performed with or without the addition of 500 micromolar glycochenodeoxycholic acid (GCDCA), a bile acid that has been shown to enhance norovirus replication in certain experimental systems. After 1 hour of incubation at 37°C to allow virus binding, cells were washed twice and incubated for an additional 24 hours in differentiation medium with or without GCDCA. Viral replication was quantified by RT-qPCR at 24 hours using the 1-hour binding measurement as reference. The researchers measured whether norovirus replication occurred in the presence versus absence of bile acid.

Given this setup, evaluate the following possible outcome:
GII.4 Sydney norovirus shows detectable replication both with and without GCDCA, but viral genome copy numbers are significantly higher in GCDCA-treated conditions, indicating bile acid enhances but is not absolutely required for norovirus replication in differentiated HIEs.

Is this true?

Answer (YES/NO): NO